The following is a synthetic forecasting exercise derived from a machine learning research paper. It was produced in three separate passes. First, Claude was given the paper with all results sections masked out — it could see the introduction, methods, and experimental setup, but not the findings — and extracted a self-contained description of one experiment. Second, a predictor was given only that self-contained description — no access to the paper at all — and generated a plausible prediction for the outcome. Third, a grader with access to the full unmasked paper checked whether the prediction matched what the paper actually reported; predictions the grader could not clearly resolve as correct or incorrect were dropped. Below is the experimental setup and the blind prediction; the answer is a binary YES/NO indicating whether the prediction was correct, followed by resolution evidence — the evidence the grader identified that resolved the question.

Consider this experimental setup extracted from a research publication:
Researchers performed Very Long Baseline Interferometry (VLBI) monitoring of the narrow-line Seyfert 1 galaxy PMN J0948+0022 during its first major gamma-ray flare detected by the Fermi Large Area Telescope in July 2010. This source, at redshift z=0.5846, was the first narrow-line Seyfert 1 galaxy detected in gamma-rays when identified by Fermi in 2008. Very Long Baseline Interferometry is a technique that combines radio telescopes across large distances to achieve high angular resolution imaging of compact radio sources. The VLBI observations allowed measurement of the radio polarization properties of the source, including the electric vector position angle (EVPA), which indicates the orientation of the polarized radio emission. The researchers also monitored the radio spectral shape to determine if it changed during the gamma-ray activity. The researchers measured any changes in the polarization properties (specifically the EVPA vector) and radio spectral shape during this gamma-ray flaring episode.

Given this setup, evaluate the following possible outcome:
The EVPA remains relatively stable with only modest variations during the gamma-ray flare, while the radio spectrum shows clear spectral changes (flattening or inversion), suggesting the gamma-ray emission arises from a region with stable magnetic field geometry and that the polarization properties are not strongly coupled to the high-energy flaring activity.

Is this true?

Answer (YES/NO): NO